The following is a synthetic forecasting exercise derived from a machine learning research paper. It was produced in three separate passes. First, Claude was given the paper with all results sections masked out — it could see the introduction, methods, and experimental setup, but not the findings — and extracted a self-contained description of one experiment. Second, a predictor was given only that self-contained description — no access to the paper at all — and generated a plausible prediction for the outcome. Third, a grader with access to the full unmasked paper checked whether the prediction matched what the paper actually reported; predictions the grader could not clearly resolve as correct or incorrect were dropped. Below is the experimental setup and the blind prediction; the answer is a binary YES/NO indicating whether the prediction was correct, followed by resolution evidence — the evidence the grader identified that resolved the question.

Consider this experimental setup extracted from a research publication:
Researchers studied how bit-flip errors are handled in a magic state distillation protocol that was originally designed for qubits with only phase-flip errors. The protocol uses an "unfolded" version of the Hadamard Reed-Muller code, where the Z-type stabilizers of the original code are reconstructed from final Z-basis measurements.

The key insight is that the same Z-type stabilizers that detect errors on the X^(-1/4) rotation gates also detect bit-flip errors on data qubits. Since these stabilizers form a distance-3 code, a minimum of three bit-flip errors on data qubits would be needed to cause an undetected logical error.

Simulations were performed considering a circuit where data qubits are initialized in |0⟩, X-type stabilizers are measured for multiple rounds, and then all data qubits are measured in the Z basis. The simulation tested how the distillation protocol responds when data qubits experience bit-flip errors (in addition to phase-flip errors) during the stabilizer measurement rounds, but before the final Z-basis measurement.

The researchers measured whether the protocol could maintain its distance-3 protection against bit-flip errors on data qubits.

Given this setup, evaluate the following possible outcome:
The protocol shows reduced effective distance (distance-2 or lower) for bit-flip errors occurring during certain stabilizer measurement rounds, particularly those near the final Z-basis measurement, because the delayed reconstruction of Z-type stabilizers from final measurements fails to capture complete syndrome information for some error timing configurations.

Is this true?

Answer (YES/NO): NO